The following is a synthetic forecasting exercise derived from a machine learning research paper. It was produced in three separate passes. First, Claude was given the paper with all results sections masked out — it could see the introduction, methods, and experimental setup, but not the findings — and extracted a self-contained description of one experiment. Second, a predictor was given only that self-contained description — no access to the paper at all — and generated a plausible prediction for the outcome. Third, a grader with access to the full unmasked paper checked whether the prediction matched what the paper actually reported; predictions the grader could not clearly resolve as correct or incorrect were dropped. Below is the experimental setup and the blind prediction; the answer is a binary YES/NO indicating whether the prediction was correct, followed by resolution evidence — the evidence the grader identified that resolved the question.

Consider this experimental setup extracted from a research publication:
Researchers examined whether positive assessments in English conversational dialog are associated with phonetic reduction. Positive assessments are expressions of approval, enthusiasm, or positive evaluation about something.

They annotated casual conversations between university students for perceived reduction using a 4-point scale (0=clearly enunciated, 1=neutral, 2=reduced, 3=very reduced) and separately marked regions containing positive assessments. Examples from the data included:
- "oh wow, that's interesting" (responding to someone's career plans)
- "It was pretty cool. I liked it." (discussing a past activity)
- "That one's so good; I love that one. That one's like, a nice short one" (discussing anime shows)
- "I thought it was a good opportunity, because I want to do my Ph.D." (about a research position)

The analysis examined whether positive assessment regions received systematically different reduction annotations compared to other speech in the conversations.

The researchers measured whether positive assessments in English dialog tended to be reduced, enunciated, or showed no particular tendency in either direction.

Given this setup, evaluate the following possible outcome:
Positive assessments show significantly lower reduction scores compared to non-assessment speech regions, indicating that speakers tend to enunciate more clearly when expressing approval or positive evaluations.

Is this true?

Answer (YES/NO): NO